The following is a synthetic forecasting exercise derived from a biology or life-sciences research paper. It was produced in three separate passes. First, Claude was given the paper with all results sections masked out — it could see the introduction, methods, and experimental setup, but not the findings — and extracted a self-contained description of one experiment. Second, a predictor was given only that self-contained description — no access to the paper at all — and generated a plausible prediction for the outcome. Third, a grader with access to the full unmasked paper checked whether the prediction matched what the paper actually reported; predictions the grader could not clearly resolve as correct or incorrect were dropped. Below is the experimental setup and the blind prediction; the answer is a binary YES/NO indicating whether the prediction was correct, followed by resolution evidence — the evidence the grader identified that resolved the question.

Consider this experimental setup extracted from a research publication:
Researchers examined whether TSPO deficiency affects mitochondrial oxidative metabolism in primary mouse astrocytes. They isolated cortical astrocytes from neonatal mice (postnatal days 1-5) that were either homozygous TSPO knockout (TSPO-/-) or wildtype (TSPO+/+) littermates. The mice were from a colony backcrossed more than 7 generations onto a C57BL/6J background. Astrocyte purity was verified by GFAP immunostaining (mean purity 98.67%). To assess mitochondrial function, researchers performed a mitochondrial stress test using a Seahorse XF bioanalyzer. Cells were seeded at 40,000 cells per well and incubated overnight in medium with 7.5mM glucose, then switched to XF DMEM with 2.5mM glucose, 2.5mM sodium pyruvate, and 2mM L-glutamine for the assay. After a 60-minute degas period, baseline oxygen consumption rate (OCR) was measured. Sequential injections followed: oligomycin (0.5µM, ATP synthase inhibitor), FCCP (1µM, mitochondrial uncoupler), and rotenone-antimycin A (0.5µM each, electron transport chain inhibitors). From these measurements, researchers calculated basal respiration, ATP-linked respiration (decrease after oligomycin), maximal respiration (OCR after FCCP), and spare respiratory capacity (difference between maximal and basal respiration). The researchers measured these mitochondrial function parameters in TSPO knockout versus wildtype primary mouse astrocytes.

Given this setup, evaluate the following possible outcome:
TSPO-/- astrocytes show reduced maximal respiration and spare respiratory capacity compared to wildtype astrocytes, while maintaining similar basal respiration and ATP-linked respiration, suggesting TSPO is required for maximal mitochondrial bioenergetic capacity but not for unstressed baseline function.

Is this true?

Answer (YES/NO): NO